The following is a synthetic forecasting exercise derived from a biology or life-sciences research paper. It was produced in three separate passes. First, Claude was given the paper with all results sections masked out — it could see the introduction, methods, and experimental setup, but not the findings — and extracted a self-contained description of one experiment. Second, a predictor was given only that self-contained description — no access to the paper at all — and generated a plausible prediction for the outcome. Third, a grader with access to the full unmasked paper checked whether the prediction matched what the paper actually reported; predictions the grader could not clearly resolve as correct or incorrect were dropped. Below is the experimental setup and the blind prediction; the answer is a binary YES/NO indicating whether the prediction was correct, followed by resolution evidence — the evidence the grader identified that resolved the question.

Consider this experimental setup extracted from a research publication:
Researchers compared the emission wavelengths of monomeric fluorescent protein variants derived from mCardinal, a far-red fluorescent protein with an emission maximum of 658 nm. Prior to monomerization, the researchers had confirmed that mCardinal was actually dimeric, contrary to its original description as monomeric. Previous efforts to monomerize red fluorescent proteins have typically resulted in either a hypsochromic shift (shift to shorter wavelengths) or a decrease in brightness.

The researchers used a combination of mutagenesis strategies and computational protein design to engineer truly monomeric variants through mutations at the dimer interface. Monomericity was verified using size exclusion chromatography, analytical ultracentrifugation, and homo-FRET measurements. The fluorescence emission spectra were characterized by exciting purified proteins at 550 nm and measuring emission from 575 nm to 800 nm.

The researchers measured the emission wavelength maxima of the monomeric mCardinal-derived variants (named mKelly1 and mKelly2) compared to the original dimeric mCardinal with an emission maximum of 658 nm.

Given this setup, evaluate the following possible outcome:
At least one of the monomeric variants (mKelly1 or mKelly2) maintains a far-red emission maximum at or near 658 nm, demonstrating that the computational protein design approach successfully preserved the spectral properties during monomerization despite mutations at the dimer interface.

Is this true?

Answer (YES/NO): NO